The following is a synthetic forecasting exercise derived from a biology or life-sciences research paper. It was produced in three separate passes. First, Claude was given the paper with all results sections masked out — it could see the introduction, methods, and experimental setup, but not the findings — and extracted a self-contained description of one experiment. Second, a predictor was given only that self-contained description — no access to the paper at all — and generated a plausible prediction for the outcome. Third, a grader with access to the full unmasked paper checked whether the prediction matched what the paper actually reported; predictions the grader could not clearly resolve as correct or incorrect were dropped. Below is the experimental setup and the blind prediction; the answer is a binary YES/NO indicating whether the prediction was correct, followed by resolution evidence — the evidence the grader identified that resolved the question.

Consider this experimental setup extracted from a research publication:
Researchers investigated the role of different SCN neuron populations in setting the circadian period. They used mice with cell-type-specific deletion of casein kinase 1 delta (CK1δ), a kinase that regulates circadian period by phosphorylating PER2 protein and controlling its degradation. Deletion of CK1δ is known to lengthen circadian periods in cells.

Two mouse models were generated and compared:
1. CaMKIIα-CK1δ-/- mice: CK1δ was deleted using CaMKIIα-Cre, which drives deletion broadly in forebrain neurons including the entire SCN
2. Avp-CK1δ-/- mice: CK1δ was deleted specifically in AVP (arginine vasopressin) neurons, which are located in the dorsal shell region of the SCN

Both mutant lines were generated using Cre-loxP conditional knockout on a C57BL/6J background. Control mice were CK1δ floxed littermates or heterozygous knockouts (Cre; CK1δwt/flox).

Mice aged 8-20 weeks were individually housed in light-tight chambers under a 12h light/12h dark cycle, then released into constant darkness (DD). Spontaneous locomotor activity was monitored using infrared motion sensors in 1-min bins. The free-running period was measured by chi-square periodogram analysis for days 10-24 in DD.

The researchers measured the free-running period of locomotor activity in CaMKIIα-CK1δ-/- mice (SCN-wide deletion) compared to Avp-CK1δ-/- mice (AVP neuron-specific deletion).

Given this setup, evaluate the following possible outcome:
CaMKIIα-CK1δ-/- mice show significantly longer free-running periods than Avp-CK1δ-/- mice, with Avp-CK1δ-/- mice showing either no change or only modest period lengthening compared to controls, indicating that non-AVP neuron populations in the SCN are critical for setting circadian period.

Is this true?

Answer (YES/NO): NO